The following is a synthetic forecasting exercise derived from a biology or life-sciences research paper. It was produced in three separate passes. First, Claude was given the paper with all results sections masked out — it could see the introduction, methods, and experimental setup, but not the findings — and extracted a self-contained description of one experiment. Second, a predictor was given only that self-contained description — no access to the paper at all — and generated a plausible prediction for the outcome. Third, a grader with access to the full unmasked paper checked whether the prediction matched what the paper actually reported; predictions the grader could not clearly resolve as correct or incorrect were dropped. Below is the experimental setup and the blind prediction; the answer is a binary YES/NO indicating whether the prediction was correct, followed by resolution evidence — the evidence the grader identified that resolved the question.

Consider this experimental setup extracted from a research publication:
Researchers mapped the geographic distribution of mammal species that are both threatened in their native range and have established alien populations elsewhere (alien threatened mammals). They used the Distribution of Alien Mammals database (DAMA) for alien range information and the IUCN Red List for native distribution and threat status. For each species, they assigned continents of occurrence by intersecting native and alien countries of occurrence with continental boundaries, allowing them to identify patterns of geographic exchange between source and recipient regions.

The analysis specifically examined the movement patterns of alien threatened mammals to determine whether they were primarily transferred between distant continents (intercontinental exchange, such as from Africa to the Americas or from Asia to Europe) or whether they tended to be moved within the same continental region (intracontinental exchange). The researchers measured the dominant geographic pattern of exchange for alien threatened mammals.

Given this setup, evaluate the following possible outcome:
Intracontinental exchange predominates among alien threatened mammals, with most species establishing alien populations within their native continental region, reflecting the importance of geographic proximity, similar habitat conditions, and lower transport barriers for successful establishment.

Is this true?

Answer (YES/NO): YES